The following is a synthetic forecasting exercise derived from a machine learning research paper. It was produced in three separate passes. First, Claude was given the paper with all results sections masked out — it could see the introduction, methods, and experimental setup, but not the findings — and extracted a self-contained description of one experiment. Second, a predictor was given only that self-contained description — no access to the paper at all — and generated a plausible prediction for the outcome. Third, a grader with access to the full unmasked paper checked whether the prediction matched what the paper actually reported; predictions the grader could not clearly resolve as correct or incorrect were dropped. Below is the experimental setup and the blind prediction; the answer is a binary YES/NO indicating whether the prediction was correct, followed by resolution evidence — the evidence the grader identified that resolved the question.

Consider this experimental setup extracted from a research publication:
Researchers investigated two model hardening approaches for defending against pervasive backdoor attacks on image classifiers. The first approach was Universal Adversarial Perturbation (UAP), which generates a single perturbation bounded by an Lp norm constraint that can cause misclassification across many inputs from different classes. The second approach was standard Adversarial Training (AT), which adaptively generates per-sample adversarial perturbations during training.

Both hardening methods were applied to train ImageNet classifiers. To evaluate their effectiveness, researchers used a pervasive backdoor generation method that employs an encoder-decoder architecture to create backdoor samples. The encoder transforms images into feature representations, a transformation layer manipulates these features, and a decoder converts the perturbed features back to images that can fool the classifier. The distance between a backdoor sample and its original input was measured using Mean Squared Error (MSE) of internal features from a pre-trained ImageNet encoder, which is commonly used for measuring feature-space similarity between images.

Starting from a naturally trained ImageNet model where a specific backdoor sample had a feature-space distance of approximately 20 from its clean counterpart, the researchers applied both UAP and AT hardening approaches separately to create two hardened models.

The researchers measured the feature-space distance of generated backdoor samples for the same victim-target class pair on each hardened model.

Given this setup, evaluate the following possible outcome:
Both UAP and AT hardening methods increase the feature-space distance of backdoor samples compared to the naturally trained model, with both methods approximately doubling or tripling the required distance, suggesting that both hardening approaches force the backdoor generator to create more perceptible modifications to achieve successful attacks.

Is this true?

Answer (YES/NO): NO